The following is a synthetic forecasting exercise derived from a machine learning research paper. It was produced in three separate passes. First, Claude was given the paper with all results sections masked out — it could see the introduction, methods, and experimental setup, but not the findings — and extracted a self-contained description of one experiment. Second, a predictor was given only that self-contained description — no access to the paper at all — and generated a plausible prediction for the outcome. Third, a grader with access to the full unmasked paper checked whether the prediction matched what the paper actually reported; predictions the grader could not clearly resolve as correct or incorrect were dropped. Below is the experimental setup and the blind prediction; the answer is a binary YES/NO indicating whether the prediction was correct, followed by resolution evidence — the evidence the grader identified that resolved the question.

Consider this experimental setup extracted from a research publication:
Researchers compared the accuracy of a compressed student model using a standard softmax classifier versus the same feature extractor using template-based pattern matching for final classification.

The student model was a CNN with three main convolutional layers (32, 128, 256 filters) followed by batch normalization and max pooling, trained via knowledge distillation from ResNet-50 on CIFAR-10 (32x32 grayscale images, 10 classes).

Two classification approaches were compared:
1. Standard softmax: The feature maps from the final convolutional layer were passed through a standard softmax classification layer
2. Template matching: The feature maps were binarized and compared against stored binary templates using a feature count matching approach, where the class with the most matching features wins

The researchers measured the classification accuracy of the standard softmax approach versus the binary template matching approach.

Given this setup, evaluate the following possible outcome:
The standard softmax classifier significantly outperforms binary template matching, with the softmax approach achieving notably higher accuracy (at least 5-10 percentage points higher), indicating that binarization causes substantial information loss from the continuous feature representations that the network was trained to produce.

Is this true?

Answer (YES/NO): YES